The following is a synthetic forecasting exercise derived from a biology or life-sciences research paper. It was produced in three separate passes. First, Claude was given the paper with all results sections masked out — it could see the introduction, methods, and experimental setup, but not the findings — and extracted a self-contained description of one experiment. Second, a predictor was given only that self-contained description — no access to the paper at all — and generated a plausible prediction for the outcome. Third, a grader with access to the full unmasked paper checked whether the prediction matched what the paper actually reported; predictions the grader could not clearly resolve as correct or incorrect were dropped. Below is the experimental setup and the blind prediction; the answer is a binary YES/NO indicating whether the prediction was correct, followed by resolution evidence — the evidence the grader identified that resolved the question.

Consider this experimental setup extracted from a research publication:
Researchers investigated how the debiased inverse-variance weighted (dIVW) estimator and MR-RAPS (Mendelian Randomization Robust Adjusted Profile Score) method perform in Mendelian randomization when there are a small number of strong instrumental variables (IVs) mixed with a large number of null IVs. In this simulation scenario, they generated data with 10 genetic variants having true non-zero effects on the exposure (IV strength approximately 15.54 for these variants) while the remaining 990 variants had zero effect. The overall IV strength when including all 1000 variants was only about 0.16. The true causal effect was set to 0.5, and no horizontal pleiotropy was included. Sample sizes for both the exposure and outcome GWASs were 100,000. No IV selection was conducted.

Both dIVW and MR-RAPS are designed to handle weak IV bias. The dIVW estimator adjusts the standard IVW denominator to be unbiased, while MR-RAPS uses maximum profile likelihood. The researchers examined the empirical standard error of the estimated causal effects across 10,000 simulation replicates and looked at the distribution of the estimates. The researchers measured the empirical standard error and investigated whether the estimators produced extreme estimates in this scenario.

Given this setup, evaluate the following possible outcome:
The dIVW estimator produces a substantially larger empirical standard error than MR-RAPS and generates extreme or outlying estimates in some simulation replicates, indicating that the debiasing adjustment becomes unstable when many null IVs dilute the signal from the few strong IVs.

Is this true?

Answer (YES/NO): NO